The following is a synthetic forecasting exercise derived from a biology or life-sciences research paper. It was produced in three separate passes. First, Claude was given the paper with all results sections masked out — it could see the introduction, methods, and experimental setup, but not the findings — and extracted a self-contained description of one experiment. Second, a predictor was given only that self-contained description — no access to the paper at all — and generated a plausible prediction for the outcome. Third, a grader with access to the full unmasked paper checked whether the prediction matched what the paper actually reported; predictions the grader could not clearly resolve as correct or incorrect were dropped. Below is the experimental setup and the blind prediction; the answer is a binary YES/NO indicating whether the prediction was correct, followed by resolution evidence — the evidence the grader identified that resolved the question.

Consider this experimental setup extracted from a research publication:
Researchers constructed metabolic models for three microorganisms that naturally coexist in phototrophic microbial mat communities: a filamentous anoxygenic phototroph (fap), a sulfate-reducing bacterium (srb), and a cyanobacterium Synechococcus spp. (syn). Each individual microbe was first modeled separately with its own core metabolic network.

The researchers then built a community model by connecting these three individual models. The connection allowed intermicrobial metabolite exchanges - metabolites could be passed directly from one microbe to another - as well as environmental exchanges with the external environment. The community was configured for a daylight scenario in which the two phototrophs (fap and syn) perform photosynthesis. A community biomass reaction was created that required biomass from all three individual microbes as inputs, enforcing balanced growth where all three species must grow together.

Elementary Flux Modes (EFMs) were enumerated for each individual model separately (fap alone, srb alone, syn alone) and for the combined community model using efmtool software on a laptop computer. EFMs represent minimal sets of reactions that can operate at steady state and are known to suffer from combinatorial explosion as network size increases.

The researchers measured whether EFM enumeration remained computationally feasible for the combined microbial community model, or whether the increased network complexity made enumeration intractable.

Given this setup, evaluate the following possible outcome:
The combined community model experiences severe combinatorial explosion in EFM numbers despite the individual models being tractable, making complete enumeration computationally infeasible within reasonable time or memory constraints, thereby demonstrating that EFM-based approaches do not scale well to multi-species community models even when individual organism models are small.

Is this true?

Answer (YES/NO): NO